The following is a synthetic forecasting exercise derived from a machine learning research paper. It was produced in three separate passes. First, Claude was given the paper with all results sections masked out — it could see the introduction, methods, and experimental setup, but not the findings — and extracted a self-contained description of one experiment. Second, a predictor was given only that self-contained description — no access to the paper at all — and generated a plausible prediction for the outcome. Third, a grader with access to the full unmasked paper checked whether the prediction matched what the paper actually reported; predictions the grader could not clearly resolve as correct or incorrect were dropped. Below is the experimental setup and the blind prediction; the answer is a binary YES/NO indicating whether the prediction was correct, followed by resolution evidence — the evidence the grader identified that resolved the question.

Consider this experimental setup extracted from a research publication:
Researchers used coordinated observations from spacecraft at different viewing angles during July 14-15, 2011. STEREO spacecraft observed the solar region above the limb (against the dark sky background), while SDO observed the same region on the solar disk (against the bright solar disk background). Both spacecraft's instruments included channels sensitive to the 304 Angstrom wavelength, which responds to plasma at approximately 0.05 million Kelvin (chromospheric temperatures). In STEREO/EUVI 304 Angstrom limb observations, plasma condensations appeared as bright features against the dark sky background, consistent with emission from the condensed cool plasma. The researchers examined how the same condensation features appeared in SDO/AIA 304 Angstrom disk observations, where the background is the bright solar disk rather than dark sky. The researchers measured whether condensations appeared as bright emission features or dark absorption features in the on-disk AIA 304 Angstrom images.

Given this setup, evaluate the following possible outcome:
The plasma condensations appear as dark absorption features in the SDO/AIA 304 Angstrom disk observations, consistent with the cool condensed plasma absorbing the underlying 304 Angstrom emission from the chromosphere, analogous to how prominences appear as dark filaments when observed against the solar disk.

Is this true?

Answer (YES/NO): YES